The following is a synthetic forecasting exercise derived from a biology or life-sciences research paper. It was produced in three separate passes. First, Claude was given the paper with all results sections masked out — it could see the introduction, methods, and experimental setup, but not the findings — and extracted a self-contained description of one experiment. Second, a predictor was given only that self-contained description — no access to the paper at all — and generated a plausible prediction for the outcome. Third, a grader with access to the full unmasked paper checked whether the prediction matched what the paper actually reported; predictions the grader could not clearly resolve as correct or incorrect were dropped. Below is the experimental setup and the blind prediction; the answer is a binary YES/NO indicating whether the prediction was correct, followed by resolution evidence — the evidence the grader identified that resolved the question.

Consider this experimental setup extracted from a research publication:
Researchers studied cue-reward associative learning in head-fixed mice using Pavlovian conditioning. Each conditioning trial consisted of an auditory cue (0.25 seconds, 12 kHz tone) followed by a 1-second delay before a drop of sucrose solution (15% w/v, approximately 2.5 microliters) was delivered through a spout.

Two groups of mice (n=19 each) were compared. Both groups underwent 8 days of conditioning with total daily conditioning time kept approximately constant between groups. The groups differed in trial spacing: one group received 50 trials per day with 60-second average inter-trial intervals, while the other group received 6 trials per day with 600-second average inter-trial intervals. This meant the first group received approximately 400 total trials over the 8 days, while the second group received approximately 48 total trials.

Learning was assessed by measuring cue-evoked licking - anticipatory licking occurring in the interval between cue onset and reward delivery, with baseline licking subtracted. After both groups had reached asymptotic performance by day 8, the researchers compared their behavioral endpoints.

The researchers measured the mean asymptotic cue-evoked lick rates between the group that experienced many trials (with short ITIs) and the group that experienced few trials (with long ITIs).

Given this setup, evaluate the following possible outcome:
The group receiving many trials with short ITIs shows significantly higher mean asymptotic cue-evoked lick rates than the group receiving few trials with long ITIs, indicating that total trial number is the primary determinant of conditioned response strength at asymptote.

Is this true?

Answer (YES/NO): NO